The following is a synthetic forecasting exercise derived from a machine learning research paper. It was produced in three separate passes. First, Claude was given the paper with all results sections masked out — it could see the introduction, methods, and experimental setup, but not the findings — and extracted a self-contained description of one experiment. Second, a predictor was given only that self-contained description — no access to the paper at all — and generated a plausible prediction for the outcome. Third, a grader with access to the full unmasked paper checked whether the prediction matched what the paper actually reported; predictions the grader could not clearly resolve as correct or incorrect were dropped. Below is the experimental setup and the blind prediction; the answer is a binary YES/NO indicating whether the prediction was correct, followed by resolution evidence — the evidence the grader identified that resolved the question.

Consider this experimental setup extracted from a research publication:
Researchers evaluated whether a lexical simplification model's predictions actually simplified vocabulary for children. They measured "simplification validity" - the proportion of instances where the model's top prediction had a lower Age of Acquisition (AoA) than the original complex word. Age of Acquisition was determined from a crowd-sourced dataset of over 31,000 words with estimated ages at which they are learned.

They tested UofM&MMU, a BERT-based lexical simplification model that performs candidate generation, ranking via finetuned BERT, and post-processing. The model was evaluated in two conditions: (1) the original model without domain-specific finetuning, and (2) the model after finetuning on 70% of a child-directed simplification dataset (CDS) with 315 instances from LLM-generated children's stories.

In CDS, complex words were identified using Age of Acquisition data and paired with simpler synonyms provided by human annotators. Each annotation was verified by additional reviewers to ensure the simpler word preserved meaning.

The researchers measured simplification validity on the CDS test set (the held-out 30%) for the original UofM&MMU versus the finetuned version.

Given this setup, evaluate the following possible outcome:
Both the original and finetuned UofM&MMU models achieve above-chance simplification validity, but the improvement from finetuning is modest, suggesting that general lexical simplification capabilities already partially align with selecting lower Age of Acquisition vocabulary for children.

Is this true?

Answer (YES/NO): NO